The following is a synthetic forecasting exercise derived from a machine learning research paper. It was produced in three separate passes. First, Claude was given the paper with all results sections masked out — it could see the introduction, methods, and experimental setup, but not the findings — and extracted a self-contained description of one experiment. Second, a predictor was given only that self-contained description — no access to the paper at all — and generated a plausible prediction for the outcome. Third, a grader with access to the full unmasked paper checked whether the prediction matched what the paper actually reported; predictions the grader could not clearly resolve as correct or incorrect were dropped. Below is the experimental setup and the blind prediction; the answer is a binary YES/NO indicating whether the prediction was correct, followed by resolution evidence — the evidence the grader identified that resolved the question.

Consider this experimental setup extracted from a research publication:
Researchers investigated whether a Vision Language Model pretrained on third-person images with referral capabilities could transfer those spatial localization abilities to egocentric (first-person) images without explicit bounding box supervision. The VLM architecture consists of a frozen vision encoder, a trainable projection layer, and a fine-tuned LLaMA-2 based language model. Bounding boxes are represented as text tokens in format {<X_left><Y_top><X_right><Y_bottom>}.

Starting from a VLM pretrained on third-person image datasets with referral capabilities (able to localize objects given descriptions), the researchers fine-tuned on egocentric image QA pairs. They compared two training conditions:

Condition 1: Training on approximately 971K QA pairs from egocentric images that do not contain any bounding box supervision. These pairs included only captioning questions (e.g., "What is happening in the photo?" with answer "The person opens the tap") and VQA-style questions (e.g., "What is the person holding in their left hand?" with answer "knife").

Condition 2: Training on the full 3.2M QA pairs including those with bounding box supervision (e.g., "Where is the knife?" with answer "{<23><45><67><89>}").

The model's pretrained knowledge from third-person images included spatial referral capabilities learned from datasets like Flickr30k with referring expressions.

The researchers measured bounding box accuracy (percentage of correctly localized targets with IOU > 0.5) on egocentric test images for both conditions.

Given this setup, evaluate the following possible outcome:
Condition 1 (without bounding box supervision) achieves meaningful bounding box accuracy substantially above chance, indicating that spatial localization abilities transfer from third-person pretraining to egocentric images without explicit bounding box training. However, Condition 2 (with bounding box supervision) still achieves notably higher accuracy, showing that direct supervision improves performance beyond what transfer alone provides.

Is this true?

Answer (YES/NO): NO